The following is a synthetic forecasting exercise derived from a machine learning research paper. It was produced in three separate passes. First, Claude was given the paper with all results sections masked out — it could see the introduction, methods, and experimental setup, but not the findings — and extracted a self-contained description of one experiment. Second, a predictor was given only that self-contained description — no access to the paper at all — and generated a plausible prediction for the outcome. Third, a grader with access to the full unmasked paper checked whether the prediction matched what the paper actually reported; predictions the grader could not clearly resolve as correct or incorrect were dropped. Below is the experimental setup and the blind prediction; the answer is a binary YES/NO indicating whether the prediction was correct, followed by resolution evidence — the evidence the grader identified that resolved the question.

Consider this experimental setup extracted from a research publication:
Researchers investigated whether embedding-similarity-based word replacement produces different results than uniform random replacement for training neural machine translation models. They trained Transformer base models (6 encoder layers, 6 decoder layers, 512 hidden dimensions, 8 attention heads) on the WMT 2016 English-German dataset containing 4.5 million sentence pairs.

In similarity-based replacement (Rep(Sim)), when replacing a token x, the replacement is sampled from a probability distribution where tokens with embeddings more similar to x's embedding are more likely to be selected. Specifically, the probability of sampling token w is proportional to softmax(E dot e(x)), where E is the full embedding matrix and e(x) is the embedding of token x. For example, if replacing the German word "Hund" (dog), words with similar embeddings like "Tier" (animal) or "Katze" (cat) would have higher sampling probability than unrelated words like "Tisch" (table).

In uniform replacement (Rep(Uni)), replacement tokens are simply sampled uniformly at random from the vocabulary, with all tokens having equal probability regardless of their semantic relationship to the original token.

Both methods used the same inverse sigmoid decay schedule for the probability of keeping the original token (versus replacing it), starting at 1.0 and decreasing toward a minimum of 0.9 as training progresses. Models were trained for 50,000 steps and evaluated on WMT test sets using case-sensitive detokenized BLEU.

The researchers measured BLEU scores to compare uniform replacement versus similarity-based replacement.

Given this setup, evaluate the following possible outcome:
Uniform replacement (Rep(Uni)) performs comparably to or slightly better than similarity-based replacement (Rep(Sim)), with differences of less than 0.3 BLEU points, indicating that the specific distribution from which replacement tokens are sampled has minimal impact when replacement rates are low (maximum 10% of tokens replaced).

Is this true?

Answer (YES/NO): NO